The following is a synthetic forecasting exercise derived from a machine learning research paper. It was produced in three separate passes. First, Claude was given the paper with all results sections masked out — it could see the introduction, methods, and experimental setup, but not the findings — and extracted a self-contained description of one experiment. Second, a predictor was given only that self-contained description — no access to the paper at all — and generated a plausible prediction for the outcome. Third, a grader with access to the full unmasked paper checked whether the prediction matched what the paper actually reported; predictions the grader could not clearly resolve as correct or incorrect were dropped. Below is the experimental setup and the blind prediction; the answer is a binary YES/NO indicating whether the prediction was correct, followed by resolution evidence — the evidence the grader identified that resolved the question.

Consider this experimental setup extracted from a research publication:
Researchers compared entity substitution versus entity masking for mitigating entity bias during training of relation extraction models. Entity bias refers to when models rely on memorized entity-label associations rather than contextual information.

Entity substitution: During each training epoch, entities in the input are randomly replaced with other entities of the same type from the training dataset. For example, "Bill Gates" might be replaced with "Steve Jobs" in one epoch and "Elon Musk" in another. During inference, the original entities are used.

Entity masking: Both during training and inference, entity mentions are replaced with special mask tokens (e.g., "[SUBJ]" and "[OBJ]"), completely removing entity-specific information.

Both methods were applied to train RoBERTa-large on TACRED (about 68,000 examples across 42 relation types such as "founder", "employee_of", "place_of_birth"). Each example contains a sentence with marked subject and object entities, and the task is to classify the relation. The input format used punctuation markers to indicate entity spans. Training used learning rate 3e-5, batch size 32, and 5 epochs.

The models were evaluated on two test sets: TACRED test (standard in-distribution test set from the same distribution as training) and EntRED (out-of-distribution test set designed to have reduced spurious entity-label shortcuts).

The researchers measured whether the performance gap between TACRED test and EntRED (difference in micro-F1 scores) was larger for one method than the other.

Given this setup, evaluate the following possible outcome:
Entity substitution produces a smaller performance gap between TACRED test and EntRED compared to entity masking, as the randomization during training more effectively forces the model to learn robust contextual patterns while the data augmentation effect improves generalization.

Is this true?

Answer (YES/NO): NO